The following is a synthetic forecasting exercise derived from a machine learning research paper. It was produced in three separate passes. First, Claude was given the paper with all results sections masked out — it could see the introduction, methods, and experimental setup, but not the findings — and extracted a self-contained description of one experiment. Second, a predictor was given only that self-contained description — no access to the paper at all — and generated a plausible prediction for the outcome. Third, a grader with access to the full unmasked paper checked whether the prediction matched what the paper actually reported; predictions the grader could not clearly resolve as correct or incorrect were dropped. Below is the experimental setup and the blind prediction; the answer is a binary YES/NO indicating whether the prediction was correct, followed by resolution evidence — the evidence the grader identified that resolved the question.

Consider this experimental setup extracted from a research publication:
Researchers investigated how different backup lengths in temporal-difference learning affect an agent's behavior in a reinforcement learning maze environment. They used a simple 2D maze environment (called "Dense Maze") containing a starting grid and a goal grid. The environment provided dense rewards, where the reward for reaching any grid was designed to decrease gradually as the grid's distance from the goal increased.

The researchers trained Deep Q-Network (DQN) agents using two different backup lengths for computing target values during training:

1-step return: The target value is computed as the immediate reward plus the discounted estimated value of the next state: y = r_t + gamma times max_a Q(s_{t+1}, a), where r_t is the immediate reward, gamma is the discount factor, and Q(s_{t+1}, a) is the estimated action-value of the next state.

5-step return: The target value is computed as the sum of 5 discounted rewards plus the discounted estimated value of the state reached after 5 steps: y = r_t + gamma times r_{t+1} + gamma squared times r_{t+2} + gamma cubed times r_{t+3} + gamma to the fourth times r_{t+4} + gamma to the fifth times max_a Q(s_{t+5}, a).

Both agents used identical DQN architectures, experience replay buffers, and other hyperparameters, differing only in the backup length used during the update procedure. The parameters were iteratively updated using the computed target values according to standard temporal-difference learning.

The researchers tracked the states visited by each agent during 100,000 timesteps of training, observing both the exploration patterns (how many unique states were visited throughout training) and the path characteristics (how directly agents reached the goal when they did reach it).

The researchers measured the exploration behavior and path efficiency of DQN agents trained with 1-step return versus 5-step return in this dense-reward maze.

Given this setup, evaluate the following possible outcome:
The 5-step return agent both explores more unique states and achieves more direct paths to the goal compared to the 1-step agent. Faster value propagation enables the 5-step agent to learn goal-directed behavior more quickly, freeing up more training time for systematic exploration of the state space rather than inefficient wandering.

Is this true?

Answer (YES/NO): NO